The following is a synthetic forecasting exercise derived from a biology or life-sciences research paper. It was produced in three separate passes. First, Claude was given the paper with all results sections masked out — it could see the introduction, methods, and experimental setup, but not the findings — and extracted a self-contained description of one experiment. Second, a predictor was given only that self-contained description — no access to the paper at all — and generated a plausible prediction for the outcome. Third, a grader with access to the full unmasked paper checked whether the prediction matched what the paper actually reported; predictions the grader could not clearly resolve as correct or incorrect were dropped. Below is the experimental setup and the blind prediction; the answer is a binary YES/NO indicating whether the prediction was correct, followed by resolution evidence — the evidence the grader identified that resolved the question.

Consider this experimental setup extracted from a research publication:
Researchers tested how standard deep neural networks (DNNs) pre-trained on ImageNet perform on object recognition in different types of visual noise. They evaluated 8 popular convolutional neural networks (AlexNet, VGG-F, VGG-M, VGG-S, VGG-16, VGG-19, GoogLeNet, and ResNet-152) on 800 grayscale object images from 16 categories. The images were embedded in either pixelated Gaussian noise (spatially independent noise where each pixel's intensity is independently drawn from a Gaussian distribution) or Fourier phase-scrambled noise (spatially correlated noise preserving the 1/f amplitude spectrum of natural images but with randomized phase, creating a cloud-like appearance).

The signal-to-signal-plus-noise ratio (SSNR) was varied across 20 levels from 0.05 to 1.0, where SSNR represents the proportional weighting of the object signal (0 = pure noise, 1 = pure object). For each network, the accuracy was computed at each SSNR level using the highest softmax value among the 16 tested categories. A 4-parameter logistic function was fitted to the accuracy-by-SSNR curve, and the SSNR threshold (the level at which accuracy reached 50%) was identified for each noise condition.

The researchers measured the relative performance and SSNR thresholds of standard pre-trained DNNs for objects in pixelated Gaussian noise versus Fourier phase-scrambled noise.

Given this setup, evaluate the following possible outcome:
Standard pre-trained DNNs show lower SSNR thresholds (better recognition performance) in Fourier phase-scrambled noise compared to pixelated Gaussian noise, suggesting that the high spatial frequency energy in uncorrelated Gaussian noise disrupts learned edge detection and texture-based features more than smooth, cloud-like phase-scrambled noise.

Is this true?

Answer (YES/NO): YES